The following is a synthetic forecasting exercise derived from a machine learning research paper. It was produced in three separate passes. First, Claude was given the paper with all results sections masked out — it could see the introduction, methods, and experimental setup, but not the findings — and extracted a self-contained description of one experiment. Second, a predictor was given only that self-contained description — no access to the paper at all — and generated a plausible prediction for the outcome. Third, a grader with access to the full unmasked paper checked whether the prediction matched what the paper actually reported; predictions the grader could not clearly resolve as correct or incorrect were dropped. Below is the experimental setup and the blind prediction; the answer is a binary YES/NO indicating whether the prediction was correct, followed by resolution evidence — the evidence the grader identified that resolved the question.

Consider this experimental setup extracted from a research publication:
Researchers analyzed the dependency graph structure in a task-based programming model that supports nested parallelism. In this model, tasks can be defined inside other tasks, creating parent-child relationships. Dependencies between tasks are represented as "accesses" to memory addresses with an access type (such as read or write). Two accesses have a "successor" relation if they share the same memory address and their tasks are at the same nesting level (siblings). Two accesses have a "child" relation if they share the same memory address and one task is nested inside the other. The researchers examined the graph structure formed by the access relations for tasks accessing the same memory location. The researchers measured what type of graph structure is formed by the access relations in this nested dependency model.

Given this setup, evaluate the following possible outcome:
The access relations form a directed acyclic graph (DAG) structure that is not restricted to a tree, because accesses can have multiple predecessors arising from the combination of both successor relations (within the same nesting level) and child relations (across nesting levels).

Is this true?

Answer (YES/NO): NO